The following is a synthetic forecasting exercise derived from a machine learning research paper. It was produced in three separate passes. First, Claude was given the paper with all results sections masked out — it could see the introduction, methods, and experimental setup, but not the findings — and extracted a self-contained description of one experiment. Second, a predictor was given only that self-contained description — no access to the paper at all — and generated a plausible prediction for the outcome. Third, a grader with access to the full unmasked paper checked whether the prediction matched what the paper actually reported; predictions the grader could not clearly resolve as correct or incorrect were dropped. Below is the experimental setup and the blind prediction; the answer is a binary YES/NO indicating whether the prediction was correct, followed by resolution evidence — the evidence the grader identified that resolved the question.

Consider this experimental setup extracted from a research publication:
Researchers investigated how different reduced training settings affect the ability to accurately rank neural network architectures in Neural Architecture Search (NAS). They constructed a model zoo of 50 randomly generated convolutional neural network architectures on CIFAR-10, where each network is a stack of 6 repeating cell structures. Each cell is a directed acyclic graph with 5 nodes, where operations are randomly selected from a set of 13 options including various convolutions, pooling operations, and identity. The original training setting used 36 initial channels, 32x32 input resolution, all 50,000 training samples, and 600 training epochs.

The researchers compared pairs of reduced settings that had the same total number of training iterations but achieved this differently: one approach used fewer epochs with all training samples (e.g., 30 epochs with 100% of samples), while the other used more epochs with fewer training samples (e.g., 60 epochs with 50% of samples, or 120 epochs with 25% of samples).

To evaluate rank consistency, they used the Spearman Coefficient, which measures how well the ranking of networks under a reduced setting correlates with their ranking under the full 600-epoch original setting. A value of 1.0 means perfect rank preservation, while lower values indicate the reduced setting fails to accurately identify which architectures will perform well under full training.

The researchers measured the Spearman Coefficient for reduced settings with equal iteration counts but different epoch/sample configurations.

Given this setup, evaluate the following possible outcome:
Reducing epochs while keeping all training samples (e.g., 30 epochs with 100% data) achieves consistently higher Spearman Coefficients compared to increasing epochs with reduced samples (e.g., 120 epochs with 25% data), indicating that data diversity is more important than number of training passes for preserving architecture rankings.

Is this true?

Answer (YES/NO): YES